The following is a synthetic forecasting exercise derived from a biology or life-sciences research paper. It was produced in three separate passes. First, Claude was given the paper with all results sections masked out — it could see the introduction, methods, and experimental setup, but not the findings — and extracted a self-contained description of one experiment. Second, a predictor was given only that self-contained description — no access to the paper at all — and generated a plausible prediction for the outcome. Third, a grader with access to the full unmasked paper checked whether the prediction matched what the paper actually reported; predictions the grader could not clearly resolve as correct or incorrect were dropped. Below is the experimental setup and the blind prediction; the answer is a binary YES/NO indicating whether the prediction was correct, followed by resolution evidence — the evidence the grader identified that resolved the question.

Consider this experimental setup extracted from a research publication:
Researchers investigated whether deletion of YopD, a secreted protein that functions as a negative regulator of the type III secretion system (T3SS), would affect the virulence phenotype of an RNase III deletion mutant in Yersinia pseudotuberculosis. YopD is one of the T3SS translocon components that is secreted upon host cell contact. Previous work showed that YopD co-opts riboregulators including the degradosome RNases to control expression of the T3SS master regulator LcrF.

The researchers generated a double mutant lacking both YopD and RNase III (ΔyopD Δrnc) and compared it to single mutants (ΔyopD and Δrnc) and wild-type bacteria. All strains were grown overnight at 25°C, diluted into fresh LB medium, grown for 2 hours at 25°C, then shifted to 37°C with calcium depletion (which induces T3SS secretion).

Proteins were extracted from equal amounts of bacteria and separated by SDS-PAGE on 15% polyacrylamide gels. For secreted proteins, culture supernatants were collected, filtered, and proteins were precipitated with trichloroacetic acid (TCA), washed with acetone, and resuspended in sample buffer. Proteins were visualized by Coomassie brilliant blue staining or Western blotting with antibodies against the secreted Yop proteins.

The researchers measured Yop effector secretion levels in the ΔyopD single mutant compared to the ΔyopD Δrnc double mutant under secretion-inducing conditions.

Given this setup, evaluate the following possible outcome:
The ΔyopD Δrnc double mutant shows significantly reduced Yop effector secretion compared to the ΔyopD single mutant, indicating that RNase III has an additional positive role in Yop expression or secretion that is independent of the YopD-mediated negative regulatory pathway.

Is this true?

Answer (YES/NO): NO